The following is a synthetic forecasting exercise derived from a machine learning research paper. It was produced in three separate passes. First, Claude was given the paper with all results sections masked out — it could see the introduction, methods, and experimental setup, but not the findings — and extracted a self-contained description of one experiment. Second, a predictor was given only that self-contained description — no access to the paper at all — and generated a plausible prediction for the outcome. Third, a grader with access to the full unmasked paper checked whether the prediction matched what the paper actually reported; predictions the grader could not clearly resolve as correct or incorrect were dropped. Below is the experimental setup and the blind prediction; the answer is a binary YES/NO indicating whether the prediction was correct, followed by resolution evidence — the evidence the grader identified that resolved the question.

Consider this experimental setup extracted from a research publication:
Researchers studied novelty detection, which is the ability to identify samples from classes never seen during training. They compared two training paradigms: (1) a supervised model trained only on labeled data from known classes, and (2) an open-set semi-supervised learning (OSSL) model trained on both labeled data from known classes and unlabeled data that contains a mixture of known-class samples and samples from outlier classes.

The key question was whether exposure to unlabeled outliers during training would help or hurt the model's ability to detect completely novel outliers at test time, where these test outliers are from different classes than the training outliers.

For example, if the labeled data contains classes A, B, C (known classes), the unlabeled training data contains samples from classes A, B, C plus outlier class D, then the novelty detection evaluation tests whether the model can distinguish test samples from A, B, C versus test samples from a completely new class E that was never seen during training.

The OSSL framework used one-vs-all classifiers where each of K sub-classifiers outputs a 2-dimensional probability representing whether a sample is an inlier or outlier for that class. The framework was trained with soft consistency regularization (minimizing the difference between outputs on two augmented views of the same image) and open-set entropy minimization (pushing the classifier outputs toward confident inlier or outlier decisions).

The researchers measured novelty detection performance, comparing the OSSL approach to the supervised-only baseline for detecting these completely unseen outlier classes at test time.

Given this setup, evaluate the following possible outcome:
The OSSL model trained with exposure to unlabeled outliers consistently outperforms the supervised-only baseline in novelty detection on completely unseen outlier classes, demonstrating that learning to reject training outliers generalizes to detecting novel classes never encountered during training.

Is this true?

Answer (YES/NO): NO